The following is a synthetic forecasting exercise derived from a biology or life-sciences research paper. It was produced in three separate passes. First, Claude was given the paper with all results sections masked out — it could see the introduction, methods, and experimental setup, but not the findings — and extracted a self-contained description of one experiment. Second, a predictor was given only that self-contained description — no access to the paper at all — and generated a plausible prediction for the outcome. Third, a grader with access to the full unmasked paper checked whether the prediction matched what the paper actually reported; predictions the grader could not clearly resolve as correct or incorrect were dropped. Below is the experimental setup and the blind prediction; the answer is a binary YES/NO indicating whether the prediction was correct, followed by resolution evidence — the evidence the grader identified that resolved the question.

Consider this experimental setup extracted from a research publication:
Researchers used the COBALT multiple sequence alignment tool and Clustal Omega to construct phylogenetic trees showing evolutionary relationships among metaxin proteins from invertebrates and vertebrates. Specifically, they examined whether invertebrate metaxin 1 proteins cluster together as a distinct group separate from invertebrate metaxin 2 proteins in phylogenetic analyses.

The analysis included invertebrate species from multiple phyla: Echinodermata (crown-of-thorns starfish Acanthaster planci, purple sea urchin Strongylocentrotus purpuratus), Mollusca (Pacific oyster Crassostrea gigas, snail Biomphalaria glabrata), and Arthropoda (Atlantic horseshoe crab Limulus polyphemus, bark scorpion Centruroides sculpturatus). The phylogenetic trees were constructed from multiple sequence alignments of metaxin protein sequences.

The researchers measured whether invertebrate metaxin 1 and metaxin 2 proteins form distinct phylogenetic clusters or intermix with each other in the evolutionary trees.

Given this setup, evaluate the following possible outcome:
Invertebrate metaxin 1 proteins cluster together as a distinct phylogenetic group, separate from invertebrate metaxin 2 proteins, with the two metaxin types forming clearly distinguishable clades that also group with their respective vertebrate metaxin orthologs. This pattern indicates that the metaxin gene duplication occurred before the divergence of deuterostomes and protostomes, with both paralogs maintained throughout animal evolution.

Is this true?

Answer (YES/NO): YES